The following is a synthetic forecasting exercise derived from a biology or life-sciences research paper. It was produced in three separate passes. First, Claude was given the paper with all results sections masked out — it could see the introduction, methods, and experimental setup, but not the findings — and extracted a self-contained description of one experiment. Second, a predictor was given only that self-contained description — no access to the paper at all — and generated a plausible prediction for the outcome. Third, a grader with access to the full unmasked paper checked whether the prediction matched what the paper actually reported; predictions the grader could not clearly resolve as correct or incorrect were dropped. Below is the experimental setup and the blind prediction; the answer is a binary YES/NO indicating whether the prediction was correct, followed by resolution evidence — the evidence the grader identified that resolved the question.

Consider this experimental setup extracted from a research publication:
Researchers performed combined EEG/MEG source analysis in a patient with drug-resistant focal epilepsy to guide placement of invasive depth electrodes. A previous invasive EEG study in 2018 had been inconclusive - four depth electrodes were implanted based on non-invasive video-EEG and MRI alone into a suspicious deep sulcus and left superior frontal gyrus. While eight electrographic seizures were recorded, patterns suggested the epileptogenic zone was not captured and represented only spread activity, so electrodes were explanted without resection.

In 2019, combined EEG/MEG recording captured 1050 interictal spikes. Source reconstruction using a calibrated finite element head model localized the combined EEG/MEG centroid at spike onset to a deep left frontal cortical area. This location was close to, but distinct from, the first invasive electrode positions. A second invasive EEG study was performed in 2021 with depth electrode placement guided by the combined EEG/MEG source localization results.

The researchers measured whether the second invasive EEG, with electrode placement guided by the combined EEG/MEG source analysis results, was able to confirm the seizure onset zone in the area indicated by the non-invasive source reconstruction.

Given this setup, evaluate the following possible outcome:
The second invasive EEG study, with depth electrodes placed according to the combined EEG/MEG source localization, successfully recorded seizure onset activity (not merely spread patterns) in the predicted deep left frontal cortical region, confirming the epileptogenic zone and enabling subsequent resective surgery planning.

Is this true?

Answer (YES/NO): YES